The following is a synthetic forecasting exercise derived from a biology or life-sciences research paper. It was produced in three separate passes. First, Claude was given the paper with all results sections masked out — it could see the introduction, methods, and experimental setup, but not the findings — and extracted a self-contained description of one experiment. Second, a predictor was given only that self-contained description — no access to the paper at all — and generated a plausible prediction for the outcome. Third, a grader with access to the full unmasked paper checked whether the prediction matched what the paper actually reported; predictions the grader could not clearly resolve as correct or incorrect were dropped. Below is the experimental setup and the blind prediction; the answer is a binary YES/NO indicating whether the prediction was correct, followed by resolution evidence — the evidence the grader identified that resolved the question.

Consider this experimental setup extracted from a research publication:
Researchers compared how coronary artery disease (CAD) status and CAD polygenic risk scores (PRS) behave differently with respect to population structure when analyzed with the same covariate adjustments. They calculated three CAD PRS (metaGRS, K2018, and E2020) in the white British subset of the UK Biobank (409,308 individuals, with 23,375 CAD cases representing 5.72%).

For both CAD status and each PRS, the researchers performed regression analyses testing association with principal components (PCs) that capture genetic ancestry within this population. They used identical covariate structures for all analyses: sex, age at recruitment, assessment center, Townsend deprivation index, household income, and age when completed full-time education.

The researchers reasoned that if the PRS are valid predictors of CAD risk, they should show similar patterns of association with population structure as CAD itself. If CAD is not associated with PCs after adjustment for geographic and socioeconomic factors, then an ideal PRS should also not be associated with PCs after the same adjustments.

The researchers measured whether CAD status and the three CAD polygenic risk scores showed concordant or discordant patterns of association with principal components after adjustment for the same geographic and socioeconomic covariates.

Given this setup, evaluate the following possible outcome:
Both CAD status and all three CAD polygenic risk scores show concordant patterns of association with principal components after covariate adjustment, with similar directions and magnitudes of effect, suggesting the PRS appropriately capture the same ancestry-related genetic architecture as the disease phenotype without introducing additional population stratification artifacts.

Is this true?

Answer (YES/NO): NO